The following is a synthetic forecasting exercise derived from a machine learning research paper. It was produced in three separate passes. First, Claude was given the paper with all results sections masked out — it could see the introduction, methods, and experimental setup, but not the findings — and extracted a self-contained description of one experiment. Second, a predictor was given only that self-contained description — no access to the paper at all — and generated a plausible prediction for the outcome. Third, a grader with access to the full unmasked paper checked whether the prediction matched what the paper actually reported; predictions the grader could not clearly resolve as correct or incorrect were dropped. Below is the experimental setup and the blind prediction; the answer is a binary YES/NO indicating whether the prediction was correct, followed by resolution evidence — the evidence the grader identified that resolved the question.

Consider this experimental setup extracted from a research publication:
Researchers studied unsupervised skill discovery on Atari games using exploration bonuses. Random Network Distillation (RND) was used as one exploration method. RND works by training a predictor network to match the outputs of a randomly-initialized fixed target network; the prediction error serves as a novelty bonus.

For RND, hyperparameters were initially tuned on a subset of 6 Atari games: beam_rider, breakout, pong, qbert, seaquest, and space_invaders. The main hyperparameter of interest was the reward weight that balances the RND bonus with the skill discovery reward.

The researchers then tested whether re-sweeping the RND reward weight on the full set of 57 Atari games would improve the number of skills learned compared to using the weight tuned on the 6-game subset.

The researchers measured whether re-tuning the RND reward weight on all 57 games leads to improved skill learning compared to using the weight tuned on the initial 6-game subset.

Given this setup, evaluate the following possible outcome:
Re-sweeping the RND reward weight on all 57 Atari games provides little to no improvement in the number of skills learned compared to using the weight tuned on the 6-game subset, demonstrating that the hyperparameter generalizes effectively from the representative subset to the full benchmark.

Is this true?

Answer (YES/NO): YES